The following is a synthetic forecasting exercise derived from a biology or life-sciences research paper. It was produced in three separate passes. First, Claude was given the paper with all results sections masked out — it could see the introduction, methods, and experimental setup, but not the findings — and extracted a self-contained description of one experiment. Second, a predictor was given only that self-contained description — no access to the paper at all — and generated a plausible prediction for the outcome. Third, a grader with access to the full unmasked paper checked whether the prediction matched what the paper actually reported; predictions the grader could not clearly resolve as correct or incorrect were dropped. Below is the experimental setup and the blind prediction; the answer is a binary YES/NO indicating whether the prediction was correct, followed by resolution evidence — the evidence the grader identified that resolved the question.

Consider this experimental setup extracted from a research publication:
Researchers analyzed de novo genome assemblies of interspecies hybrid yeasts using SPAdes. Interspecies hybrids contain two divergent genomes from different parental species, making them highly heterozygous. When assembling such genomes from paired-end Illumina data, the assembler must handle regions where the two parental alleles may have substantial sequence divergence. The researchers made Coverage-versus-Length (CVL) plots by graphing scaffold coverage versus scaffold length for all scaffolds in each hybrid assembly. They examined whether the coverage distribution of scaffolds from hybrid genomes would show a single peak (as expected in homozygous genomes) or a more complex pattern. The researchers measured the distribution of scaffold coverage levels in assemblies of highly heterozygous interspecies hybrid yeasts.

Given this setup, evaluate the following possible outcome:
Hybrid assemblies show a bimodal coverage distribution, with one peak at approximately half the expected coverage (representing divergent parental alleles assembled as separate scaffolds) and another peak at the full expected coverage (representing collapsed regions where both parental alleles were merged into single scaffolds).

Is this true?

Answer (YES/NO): YES